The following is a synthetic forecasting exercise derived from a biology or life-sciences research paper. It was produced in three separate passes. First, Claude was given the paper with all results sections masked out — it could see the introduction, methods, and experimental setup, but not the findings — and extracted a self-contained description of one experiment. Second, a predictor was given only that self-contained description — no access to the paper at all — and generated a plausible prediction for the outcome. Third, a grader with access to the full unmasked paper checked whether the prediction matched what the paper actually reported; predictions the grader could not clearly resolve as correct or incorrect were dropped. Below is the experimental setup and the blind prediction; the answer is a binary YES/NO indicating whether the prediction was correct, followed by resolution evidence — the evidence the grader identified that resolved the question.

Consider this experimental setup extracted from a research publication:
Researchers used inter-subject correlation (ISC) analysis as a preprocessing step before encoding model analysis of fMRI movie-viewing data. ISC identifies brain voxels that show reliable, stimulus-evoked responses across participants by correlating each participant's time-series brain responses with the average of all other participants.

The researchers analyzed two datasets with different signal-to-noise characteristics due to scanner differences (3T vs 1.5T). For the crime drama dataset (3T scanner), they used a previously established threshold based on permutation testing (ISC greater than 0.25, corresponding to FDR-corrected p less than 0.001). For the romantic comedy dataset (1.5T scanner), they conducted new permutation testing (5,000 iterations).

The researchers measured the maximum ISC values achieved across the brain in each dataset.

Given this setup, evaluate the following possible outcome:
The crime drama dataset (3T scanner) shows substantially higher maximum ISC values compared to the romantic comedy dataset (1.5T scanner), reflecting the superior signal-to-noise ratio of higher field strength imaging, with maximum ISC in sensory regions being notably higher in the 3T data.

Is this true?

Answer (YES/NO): NO